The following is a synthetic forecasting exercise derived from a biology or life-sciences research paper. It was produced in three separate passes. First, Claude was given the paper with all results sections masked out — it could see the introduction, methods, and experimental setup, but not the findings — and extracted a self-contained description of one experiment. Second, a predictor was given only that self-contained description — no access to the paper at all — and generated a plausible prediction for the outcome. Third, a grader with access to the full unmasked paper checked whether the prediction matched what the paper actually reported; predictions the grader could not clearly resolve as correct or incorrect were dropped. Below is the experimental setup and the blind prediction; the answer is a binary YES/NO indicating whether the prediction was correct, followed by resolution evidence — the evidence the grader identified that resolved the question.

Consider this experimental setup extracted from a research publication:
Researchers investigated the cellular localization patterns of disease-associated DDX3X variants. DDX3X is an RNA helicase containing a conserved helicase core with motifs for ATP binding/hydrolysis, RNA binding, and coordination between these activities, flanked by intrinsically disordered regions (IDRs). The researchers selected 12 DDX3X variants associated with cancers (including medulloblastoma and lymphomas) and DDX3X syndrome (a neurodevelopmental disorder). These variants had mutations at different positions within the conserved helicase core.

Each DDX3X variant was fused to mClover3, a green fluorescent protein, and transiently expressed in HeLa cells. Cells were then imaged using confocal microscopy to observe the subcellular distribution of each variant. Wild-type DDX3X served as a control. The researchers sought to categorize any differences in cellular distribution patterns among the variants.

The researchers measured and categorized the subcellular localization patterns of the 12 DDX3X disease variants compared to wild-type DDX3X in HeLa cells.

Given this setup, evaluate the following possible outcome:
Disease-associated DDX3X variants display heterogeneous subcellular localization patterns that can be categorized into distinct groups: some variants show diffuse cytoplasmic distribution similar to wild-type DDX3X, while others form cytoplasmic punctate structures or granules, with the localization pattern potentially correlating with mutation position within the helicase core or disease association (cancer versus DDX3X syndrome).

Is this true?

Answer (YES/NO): YES